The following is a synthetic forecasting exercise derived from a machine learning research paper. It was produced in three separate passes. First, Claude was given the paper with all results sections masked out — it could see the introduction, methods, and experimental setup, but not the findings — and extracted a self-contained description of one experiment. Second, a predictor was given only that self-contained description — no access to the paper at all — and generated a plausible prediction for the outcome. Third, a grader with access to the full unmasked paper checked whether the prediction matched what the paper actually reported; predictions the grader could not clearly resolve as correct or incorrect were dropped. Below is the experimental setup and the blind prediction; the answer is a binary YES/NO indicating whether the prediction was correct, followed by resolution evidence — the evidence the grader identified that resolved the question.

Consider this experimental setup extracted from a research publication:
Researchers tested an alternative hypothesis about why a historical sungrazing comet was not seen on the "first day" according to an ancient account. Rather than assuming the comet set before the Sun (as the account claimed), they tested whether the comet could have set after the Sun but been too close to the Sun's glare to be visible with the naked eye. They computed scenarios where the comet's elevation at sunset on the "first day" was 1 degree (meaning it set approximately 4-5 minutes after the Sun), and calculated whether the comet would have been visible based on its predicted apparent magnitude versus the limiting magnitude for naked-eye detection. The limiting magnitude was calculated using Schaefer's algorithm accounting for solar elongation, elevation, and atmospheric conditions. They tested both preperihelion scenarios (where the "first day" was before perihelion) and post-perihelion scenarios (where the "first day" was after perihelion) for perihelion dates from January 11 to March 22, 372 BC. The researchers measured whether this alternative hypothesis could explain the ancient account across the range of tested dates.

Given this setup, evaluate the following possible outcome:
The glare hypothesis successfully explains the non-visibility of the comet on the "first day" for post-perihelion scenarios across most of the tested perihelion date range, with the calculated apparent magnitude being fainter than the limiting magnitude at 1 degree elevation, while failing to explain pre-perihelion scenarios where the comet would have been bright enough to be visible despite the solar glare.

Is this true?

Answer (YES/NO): YES